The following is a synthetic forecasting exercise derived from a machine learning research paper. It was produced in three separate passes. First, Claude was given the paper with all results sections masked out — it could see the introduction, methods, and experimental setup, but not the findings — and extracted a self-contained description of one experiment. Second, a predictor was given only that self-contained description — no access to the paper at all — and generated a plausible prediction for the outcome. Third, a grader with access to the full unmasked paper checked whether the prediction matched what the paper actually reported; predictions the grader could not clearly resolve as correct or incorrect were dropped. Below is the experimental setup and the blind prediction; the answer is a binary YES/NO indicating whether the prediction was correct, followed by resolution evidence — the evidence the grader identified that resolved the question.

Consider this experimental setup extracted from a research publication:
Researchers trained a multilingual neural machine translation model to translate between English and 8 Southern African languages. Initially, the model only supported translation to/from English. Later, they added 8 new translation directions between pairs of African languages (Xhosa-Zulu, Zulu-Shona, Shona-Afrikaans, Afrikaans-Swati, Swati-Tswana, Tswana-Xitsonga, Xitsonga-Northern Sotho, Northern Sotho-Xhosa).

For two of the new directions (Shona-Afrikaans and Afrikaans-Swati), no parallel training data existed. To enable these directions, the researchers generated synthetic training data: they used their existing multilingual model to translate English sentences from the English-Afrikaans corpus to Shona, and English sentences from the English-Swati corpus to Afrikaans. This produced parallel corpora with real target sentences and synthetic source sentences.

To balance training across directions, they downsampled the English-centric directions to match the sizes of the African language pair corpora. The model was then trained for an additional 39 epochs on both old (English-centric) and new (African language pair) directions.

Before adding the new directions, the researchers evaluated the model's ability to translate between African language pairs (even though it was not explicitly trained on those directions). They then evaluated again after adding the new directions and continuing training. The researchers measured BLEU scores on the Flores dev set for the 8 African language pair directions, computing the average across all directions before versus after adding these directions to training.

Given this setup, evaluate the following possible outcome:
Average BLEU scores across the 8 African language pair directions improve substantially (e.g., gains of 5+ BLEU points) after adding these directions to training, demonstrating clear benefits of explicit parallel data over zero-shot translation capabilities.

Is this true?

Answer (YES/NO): YES